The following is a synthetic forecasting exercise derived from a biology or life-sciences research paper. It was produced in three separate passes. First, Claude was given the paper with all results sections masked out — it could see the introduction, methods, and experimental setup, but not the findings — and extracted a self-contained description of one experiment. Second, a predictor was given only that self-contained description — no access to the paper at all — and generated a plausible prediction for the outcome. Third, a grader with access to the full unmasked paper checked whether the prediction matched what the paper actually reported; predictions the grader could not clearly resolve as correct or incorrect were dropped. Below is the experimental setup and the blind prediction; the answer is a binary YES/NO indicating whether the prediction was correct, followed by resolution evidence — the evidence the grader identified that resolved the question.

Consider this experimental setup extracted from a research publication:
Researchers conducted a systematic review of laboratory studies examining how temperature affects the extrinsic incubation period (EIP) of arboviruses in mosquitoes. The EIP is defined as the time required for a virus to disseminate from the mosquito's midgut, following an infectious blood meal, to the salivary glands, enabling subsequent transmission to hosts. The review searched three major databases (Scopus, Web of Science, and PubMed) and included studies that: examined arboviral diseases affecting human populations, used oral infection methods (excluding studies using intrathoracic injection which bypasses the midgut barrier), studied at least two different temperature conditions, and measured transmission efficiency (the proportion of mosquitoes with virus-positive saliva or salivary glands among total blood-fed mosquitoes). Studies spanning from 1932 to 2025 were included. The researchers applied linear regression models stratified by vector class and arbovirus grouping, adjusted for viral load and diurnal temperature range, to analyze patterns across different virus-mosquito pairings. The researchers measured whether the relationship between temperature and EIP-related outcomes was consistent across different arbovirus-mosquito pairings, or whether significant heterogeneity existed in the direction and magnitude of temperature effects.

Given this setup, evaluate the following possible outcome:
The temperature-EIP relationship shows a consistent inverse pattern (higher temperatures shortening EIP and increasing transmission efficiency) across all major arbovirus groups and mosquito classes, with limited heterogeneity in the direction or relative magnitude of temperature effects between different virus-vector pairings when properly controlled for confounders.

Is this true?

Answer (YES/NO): NO